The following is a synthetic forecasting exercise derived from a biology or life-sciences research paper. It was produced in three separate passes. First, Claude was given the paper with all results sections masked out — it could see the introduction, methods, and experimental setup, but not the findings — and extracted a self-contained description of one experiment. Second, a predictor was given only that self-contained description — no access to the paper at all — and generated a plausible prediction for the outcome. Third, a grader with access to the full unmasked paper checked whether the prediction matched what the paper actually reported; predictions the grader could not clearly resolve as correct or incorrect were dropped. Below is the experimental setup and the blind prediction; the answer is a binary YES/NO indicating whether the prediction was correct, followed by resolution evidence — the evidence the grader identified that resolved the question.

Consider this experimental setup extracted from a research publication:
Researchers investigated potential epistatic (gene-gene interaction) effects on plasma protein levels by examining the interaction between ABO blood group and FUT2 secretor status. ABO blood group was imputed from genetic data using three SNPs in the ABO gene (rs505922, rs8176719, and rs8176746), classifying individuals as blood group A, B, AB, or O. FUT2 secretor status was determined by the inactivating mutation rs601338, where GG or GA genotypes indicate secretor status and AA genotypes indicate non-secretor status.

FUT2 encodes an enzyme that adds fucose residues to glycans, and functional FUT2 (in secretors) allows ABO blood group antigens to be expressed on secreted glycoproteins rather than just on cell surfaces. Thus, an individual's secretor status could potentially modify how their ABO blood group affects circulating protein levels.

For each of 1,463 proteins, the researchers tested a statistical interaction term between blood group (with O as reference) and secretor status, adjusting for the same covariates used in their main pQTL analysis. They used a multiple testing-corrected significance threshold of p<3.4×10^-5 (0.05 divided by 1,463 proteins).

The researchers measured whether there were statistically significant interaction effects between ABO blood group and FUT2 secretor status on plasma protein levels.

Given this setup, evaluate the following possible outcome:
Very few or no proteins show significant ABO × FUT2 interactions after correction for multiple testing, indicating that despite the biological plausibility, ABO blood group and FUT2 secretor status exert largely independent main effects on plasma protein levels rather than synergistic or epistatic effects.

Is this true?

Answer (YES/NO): NO